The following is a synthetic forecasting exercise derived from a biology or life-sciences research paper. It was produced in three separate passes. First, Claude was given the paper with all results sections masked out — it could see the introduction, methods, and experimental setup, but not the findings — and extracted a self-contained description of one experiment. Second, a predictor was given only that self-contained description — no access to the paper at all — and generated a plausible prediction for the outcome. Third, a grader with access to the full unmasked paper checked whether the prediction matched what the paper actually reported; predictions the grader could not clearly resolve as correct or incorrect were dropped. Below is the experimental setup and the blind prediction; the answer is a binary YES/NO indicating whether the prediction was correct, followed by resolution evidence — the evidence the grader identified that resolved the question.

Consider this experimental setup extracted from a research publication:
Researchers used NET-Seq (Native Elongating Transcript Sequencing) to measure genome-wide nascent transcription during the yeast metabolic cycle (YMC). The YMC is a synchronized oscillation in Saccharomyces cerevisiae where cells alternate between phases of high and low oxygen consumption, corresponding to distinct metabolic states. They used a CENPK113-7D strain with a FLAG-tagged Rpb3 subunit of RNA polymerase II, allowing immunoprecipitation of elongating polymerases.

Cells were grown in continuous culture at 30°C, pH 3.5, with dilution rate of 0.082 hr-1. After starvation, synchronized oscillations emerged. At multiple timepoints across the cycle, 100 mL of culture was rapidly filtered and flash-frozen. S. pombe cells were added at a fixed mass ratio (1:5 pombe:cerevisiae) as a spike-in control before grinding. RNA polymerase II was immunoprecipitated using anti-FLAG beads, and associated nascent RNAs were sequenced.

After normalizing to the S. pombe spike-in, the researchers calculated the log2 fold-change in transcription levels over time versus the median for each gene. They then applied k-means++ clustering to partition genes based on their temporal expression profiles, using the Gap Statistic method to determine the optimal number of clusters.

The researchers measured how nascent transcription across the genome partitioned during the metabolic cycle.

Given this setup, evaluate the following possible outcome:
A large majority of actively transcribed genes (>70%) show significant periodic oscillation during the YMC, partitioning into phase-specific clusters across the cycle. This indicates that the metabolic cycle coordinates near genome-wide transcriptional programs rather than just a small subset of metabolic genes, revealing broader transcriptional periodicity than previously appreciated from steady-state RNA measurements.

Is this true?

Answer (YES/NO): NO